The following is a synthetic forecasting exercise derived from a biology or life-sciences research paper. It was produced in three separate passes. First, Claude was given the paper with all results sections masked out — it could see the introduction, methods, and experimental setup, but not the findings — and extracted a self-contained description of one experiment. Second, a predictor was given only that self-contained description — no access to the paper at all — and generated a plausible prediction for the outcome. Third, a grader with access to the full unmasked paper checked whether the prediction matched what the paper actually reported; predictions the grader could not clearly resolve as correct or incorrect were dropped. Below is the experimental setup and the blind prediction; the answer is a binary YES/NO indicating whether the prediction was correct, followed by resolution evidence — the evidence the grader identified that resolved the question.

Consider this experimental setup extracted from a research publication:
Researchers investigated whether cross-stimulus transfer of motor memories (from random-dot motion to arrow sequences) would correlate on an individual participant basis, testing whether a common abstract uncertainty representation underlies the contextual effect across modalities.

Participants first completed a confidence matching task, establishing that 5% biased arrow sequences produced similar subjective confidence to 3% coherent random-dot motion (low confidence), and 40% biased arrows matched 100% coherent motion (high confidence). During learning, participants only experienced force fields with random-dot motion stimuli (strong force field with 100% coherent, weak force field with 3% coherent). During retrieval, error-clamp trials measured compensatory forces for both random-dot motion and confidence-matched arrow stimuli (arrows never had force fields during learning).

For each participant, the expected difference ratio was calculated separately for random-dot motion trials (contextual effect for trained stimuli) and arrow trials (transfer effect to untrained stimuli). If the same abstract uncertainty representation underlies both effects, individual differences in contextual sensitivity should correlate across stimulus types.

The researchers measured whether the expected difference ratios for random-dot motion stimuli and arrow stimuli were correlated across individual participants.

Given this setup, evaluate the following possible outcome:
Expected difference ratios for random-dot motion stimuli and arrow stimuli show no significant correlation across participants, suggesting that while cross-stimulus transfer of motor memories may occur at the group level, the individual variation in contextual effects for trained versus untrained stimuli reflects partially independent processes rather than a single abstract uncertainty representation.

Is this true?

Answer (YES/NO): NO